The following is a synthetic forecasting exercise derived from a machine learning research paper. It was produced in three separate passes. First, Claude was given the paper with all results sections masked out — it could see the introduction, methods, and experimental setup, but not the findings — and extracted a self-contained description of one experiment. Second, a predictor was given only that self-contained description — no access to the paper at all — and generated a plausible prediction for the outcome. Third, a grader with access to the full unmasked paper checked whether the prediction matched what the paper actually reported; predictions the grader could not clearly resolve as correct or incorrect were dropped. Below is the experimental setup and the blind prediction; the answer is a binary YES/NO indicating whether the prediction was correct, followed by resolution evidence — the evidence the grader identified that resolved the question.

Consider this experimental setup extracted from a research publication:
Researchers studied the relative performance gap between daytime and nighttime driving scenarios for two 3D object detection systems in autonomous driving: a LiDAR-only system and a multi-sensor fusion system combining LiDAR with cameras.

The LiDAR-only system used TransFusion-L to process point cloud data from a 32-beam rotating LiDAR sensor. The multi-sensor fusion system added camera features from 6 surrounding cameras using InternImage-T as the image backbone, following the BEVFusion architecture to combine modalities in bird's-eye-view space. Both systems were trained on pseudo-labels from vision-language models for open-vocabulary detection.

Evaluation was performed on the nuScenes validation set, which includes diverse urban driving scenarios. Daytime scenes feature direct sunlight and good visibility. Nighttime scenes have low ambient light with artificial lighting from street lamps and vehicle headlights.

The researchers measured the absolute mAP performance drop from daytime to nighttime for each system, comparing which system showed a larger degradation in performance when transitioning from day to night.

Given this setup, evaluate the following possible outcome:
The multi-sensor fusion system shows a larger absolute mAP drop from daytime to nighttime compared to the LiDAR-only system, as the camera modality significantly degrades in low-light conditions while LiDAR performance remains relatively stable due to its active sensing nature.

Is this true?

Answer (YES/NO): YES